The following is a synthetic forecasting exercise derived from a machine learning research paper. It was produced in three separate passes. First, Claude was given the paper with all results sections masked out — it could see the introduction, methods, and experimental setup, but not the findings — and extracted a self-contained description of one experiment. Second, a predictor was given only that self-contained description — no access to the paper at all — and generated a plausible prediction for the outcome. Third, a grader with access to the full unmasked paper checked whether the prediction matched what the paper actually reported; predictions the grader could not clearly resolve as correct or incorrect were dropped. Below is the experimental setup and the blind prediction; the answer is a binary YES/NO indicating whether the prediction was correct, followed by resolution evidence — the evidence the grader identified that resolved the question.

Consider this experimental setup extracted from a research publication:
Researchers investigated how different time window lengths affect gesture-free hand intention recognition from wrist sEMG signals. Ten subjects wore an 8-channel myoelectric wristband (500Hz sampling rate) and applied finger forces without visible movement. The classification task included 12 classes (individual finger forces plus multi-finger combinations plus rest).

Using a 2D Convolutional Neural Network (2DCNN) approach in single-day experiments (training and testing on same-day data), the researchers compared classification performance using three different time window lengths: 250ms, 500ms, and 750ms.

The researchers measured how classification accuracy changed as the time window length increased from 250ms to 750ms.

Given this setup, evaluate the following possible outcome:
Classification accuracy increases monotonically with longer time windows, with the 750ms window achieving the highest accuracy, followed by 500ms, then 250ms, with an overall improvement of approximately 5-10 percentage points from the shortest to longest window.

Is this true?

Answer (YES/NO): YES